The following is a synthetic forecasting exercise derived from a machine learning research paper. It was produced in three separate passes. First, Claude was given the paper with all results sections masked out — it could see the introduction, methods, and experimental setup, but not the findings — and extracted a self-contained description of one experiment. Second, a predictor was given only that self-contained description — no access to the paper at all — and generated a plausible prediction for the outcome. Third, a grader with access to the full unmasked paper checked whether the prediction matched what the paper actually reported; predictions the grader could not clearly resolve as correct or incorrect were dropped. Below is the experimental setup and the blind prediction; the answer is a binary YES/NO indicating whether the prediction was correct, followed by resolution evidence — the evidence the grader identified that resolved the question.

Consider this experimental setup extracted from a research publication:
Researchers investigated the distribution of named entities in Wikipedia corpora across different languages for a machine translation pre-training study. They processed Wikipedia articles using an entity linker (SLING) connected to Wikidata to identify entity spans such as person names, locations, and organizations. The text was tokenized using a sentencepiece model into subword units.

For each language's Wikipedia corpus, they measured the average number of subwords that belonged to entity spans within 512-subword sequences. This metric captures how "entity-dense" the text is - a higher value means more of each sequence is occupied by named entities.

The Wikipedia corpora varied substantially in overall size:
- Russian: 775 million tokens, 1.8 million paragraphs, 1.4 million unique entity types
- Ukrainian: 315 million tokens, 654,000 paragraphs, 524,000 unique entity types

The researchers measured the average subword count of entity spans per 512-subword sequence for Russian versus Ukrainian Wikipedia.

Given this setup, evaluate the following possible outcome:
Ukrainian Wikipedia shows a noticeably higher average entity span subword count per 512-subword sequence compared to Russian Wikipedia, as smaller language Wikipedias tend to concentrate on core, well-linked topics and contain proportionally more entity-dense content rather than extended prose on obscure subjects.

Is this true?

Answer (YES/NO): YES